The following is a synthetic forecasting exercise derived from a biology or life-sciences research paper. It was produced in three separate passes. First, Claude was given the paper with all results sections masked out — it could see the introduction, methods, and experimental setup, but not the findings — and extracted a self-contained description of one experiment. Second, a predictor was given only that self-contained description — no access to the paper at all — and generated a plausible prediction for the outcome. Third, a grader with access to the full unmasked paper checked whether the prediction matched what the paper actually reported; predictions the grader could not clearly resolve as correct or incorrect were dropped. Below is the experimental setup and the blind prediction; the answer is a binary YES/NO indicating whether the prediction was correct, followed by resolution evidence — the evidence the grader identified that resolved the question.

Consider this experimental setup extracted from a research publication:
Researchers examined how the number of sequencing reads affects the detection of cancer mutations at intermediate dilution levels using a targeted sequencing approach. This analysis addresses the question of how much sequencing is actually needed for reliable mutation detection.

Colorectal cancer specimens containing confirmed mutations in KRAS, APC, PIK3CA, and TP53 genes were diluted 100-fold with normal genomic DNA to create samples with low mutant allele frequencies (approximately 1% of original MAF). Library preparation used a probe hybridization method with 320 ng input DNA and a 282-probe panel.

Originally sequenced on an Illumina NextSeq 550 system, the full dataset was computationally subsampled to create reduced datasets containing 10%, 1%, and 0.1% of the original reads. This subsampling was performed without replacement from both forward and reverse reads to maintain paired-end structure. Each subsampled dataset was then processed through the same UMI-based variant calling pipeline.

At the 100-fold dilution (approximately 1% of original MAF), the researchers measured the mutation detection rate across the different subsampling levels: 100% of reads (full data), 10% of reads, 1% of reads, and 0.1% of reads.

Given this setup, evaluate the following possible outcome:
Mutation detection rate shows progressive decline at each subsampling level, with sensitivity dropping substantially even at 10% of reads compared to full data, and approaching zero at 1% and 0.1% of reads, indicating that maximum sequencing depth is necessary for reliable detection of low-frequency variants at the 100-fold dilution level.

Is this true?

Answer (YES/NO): NO